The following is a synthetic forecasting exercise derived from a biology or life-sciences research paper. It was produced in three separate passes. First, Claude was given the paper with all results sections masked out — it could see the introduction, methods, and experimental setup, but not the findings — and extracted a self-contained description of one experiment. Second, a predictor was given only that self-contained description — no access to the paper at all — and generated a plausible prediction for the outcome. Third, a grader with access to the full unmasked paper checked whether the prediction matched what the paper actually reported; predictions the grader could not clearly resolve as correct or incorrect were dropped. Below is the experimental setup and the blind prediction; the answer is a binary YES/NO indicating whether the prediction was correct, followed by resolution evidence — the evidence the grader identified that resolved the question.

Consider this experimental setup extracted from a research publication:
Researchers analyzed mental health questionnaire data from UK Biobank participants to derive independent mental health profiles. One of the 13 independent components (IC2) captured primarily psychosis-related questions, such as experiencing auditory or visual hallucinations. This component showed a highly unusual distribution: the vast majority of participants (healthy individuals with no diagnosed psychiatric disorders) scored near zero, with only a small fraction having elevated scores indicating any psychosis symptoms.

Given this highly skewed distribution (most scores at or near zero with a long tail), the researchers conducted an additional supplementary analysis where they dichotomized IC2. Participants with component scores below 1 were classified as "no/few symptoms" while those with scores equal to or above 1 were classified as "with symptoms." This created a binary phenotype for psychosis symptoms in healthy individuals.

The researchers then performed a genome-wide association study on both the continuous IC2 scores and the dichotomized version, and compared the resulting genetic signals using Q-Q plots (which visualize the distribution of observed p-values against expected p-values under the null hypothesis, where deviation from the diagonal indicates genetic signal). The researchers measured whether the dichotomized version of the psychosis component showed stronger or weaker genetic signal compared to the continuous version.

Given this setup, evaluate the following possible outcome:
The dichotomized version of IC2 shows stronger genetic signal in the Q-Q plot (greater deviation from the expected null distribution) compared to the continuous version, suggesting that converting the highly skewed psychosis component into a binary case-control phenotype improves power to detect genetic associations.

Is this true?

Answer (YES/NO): YES